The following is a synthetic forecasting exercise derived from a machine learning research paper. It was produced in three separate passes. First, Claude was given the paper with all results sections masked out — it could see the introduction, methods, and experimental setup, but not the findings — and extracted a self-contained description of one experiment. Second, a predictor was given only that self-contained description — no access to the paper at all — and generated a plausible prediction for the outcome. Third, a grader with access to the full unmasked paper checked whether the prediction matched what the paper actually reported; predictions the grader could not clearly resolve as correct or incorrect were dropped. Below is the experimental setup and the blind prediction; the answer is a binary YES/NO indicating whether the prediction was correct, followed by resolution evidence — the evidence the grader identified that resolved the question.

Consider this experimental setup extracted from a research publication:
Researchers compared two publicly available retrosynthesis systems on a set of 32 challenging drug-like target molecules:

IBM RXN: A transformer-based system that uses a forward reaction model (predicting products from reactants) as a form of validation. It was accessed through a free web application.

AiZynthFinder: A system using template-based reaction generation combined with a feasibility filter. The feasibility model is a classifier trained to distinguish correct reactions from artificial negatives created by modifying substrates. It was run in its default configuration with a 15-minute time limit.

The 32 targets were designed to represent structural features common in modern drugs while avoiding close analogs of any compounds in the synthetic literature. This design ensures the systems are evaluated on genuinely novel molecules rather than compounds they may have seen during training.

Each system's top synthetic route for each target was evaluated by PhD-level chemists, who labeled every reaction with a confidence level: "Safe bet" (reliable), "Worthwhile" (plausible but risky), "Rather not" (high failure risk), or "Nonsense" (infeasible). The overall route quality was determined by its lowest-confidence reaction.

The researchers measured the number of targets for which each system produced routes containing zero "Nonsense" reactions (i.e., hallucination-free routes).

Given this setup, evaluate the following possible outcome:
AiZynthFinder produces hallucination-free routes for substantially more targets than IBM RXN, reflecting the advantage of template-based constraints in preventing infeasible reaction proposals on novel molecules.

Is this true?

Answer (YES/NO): NO